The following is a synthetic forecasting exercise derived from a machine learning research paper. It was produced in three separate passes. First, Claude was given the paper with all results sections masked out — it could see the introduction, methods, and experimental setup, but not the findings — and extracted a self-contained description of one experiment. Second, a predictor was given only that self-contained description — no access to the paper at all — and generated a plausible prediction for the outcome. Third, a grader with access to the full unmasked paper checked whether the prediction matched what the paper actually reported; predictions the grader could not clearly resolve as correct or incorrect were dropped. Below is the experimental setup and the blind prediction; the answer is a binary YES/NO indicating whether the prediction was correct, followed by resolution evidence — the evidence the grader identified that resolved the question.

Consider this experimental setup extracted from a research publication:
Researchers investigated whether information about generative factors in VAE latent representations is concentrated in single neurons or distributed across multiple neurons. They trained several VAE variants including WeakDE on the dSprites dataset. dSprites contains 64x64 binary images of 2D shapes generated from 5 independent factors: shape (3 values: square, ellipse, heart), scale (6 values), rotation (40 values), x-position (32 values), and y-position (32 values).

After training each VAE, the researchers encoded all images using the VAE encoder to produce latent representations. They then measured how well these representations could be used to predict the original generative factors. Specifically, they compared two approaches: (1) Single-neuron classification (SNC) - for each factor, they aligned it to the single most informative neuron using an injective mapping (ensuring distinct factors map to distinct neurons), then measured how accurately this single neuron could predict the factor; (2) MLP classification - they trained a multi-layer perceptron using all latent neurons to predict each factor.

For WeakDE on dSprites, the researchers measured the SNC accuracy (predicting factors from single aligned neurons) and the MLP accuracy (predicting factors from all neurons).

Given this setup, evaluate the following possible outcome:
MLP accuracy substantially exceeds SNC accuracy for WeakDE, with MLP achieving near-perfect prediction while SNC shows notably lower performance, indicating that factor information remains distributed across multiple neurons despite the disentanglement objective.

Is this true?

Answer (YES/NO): YES